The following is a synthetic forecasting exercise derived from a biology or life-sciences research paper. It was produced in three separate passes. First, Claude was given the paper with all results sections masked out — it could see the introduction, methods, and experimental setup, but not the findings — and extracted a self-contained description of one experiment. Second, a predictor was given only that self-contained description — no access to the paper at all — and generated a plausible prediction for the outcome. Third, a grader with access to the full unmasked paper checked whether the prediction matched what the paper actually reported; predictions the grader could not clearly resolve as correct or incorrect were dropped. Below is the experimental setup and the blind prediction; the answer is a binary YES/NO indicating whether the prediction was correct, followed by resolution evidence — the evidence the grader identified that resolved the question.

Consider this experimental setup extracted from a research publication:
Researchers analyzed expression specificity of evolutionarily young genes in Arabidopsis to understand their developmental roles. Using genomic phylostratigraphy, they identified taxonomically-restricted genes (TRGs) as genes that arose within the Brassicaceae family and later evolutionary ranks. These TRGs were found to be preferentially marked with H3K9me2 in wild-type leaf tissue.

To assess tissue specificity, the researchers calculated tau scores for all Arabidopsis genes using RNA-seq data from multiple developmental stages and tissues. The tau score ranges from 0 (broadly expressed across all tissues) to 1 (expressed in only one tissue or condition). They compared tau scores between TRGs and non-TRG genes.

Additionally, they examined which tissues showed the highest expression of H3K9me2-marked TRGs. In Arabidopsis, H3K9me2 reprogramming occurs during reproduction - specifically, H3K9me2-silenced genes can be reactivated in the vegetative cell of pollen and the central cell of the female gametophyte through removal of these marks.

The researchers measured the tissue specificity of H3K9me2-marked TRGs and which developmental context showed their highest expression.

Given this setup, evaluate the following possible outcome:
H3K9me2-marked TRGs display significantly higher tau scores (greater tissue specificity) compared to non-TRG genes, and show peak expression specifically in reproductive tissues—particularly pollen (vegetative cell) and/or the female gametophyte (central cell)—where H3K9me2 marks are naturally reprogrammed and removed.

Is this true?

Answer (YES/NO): YES